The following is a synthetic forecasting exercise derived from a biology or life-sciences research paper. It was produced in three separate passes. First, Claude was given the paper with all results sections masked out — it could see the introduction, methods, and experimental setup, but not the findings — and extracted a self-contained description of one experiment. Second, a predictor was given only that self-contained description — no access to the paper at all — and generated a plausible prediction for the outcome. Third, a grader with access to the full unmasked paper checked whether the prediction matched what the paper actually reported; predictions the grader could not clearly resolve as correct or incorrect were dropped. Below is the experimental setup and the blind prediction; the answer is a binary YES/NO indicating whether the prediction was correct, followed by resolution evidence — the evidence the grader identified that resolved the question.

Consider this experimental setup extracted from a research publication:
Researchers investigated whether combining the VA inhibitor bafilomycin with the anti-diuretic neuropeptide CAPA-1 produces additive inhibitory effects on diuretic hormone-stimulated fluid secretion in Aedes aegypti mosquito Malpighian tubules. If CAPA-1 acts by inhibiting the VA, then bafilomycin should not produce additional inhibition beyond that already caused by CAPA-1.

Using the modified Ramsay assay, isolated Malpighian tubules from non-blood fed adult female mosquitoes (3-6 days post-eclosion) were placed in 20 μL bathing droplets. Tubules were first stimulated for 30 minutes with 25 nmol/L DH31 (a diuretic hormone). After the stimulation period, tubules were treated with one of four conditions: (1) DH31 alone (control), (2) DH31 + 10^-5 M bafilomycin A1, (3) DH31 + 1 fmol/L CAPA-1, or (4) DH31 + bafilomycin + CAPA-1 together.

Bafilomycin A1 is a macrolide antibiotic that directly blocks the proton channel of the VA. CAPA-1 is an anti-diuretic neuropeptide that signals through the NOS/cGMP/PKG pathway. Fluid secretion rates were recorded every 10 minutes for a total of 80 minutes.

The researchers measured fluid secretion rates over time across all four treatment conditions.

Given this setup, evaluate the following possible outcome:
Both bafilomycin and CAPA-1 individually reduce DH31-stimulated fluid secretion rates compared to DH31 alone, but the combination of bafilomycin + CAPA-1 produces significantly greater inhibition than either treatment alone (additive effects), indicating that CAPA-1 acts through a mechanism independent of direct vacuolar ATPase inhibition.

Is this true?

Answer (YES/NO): NO